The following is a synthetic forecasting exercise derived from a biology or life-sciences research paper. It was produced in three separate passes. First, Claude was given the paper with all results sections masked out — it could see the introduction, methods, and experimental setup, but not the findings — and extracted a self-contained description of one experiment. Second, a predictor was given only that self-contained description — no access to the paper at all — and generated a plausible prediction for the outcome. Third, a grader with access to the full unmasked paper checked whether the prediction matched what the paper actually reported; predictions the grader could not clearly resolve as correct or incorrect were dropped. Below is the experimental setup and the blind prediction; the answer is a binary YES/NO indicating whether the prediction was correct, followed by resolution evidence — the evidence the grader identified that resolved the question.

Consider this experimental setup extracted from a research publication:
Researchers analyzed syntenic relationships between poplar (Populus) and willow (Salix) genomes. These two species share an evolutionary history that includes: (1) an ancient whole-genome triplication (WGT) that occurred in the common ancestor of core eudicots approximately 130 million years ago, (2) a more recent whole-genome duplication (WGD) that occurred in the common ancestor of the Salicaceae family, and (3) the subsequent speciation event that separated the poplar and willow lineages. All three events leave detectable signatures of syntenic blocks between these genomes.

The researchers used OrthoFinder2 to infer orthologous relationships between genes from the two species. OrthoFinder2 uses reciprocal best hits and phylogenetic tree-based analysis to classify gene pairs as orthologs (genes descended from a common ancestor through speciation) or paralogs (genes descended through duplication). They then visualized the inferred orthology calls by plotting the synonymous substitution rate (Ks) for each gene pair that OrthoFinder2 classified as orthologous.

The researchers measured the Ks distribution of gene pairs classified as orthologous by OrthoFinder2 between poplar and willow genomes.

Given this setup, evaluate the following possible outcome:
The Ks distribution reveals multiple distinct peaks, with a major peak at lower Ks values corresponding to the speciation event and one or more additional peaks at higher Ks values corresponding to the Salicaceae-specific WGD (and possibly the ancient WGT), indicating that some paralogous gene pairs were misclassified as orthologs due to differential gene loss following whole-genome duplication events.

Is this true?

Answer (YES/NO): YES